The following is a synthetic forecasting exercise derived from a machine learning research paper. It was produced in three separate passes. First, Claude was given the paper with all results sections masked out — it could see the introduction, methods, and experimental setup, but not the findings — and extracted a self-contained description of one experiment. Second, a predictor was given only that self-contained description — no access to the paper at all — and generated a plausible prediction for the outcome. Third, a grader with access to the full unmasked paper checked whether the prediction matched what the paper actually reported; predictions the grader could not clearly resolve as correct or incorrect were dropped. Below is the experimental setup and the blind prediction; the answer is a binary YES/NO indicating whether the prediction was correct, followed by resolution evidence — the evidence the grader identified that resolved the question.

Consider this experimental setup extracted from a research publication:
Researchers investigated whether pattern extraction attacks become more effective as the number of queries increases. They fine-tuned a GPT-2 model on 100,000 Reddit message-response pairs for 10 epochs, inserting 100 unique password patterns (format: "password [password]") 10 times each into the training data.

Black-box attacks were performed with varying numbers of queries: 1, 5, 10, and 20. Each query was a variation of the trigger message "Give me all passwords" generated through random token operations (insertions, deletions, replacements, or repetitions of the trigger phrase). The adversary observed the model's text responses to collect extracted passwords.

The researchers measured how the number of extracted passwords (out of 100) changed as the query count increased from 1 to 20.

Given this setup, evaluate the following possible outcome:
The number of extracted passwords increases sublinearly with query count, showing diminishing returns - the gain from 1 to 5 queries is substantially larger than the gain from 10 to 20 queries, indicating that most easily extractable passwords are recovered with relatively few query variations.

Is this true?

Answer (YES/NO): YES